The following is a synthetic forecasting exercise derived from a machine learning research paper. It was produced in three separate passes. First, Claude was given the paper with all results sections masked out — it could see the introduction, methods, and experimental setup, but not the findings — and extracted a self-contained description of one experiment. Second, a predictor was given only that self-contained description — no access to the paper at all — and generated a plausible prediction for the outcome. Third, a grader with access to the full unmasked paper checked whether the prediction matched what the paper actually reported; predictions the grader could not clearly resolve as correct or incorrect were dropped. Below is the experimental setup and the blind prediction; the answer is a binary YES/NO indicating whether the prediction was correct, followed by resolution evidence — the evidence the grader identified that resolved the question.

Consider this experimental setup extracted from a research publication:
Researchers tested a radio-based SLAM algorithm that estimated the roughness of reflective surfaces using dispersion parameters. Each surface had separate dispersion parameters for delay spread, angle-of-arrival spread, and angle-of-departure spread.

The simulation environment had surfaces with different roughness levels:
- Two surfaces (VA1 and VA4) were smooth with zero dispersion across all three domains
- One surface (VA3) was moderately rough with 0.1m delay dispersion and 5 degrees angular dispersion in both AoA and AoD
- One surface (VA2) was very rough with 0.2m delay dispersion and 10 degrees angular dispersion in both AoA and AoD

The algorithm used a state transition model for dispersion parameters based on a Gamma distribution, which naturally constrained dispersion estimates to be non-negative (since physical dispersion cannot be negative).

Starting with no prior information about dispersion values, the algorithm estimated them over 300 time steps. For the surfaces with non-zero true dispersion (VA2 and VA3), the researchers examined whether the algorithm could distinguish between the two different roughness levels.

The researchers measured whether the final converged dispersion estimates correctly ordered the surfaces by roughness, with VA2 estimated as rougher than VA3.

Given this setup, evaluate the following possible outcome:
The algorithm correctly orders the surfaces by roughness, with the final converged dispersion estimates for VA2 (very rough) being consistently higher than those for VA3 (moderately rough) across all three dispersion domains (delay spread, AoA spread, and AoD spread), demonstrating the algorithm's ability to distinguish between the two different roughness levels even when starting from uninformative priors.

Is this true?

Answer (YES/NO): YES